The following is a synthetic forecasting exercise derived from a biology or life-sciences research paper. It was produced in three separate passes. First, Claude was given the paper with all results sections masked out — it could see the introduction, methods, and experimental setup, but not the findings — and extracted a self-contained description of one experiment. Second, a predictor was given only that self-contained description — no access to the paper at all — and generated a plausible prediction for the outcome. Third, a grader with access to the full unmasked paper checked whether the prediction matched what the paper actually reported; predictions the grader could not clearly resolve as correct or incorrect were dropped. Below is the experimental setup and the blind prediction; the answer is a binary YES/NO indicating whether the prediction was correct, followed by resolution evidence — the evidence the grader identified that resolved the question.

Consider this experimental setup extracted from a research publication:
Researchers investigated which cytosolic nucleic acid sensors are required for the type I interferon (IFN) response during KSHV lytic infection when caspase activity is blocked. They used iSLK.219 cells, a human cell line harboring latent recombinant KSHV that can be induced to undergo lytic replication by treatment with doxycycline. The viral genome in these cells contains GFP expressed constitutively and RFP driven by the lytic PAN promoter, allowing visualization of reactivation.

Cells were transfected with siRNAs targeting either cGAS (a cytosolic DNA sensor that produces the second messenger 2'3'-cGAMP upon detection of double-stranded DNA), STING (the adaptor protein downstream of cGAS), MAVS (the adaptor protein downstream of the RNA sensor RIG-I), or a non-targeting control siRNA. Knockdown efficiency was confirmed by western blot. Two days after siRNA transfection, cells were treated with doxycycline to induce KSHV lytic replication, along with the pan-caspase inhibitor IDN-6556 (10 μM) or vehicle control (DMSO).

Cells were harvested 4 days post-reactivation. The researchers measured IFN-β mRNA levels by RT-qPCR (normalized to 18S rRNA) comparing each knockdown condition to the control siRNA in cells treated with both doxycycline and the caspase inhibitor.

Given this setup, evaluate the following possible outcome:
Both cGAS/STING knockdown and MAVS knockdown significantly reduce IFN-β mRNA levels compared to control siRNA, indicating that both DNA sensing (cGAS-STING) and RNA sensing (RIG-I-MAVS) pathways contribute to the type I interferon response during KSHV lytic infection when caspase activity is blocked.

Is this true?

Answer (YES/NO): NO